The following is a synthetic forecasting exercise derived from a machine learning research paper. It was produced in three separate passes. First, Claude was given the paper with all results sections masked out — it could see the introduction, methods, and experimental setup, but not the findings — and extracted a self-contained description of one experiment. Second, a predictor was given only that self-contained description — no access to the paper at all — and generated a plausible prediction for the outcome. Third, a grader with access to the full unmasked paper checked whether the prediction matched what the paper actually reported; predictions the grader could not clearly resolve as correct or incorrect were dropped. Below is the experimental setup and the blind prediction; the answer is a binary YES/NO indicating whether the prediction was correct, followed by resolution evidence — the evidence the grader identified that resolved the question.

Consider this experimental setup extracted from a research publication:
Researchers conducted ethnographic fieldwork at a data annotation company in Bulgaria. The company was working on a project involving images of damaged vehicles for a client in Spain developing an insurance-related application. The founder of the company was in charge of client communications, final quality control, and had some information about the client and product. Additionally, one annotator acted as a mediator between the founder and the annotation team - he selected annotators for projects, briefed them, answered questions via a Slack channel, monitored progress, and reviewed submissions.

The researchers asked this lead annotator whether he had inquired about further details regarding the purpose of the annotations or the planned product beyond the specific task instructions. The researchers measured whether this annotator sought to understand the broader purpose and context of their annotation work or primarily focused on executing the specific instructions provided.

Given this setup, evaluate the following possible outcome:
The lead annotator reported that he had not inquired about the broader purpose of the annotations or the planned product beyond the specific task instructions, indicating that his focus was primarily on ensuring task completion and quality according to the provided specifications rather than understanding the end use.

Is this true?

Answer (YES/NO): YES